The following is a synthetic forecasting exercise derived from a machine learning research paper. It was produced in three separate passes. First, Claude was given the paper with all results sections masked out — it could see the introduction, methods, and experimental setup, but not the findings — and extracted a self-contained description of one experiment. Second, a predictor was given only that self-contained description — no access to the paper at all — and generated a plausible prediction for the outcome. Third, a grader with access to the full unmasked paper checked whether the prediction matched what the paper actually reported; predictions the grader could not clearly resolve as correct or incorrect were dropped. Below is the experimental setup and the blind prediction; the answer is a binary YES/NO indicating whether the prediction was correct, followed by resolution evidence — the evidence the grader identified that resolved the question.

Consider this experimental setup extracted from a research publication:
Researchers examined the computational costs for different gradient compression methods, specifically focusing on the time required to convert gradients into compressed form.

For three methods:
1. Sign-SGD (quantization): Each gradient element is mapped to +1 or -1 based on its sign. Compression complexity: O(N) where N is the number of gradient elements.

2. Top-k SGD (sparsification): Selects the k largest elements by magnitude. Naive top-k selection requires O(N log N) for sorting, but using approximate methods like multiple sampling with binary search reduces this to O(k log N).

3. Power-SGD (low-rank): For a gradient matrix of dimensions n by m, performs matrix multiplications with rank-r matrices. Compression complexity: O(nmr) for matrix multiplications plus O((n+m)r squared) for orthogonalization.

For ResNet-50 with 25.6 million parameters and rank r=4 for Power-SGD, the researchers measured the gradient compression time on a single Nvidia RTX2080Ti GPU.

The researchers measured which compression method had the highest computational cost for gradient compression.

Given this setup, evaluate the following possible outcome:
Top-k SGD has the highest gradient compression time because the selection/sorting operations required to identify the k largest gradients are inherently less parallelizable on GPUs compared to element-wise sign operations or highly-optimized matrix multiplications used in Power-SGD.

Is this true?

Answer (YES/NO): YES